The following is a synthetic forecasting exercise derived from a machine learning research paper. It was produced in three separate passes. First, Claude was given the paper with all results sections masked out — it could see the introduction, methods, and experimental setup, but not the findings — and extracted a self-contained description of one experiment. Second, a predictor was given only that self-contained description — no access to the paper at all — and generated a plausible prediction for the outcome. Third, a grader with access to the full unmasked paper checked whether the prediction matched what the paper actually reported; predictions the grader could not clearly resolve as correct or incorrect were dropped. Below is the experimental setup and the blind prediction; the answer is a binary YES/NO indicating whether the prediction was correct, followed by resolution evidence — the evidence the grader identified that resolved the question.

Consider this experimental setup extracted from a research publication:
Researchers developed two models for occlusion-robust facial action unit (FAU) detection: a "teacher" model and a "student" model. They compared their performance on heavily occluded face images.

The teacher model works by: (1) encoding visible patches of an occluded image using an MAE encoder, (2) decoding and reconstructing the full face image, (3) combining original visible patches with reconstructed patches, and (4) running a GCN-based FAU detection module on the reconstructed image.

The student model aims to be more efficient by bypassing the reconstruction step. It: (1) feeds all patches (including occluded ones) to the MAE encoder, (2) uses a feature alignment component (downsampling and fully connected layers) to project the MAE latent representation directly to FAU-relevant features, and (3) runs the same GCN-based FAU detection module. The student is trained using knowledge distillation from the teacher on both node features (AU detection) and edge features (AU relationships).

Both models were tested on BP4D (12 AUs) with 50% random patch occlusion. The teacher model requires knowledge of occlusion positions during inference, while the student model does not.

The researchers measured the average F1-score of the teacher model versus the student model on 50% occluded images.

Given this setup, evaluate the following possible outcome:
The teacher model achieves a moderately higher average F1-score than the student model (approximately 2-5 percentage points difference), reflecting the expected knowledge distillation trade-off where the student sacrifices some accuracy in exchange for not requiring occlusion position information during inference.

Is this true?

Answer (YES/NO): NO